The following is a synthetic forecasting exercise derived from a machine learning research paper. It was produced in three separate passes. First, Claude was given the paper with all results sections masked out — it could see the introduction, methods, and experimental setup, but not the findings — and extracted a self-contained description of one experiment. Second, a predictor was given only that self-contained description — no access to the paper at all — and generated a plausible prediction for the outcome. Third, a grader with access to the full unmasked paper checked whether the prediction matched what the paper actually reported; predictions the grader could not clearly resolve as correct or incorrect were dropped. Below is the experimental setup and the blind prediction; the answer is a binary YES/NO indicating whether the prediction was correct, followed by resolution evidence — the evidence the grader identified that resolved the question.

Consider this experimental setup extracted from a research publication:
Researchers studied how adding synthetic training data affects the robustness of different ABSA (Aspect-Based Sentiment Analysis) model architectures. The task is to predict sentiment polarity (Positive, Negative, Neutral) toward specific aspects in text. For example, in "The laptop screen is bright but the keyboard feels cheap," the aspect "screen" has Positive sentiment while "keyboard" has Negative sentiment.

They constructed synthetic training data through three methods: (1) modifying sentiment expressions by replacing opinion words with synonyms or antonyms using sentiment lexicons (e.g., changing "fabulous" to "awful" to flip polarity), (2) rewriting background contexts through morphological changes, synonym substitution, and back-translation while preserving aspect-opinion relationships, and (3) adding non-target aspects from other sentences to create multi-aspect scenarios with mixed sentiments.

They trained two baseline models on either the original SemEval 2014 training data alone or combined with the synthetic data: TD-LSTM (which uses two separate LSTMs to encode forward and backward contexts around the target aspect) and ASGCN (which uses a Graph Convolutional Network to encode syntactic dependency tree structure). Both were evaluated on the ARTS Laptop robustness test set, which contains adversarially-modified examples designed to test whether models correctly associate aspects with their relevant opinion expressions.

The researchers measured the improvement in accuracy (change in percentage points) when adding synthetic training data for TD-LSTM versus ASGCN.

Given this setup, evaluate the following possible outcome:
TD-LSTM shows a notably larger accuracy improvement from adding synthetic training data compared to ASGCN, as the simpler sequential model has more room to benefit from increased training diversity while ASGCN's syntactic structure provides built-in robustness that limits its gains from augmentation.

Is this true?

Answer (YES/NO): YES